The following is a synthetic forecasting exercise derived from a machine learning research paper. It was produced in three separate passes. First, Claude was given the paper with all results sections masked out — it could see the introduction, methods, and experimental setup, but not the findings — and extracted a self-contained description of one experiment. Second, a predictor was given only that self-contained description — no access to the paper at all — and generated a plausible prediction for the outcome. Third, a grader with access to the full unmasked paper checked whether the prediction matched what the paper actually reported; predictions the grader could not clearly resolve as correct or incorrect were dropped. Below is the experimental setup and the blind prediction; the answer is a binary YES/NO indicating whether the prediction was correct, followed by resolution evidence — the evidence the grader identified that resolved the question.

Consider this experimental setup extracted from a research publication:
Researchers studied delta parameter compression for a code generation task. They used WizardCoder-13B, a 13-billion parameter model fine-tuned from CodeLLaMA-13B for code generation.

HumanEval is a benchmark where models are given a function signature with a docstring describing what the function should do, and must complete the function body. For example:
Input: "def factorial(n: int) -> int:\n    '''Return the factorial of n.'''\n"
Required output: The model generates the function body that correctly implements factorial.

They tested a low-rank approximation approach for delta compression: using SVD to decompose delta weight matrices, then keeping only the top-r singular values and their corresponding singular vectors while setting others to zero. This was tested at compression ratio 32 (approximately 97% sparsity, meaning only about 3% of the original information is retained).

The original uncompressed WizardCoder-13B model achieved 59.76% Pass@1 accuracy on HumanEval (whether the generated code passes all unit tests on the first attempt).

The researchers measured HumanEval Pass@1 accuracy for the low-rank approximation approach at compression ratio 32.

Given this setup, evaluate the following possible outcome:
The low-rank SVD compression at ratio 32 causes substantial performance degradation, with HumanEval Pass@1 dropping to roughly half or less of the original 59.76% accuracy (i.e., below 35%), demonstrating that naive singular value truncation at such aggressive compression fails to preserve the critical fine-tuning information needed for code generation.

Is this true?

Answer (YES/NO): NO